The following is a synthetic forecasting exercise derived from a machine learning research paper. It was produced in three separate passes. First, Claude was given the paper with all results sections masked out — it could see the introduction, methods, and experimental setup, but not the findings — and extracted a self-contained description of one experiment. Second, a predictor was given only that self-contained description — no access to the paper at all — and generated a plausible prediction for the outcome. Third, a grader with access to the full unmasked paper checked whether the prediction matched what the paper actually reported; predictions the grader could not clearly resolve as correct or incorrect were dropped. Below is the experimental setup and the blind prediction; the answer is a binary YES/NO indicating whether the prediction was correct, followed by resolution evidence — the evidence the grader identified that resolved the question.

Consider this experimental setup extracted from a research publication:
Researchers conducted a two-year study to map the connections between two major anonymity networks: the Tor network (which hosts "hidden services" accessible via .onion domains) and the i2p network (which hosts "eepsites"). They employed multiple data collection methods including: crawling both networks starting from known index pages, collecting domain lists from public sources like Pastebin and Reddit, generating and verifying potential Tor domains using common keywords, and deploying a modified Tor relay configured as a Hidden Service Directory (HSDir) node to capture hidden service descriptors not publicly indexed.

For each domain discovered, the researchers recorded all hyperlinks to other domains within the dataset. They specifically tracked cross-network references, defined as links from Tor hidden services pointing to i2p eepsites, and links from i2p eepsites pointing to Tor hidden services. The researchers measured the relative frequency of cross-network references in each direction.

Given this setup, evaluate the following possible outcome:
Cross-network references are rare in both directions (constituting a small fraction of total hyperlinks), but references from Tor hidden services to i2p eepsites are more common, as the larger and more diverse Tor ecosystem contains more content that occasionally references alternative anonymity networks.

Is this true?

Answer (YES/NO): YES